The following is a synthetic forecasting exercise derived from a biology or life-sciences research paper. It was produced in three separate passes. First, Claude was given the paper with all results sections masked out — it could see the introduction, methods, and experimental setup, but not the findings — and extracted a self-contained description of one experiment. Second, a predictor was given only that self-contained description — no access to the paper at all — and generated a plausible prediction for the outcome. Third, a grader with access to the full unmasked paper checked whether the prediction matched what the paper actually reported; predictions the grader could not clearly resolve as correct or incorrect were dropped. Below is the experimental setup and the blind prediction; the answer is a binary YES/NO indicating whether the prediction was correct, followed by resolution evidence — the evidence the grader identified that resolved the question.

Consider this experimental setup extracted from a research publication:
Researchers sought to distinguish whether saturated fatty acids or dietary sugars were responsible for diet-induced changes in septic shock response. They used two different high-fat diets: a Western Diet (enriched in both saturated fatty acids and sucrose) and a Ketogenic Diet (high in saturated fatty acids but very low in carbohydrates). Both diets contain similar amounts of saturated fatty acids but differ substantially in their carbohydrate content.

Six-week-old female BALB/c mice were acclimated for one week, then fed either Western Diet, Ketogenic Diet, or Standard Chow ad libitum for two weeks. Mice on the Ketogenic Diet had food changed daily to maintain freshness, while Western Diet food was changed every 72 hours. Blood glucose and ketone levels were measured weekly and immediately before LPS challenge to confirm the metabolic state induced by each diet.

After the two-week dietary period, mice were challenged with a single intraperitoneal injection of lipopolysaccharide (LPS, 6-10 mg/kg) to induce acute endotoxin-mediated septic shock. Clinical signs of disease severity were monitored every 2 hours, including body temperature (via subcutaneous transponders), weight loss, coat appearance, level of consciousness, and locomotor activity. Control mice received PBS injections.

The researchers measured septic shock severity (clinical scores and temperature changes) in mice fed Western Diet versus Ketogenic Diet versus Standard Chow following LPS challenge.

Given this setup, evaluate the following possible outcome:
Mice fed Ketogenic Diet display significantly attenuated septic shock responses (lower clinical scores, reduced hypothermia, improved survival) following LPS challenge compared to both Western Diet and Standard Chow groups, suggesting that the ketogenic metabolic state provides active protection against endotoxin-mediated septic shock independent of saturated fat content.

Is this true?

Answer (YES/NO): NO